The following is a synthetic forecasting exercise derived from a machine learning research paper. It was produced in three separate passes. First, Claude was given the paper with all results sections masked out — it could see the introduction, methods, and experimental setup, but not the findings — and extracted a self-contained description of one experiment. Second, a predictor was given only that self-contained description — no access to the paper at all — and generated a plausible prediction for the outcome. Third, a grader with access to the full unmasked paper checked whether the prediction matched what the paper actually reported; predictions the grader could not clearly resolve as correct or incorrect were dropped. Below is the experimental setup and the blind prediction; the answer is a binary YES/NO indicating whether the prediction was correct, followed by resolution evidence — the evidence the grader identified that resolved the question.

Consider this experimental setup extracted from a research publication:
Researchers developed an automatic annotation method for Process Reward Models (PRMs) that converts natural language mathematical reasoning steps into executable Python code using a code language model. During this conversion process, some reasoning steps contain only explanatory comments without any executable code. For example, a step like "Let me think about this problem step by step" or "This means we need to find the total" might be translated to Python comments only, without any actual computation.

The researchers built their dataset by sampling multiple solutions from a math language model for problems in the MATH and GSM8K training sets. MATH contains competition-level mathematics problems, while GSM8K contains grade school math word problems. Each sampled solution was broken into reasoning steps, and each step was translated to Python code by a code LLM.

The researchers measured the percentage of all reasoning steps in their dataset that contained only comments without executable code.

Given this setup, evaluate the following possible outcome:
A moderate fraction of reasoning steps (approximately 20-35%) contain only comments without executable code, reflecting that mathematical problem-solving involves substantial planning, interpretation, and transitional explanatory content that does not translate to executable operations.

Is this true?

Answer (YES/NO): YES